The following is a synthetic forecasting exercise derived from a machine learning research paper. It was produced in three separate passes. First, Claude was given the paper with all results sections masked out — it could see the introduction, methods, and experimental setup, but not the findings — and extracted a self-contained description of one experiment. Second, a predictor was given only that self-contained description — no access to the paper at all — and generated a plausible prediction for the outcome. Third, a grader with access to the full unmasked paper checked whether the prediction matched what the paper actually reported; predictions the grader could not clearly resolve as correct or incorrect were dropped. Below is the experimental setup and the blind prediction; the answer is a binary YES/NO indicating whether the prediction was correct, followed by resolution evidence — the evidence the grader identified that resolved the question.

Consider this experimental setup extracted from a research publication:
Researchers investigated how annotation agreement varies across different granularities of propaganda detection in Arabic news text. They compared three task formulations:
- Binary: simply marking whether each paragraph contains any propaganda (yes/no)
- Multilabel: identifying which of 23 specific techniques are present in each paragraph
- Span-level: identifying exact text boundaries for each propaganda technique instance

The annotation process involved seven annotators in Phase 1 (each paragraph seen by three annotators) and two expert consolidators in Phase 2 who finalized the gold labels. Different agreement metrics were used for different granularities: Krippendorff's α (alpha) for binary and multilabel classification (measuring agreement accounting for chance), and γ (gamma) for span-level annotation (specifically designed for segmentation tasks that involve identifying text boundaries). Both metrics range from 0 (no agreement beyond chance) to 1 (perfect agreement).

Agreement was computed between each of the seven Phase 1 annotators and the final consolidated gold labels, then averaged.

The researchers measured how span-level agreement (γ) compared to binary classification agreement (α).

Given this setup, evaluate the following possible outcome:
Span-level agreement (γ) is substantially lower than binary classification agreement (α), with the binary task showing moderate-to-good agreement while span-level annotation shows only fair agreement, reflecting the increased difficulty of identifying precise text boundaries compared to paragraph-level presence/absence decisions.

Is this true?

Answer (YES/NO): NO